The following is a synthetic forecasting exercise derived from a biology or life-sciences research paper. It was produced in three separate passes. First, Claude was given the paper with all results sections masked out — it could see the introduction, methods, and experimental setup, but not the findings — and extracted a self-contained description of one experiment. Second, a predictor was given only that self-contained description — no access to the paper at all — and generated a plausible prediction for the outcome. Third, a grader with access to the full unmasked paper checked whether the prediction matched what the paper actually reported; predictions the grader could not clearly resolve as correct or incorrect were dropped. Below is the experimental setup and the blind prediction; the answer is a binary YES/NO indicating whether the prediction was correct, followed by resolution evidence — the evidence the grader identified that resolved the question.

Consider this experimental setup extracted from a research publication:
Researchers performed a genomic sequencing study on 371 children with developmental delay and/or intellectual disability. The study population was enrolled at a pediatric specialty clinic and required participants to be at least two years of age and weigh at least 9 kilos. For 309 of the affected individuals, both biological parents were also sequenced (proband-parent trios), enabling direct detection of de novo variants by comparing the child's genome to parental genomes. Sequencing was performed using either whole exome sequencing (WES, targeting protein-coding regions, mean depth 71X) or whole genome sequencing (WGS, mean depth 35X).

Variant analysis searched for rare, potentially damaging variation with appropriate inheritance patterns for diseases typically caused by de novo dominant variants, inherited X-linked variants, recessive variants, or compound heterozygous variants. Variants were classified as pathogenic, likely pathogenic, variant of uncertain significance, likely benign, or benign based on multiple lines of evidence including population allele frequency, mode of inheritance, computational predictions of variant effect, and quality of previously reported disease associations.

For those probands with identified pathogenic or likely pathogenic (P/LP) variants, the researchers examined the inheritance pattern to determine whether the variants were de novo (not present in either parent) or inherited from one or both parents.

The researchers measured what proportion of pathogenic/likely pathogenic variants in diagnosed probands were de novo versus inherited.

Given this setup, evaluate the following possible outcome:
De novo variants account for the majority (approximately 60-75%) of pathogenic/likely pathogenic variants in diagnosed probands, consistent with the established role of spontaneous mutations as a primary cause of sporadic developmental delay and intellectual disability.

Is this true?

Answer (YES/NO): NO